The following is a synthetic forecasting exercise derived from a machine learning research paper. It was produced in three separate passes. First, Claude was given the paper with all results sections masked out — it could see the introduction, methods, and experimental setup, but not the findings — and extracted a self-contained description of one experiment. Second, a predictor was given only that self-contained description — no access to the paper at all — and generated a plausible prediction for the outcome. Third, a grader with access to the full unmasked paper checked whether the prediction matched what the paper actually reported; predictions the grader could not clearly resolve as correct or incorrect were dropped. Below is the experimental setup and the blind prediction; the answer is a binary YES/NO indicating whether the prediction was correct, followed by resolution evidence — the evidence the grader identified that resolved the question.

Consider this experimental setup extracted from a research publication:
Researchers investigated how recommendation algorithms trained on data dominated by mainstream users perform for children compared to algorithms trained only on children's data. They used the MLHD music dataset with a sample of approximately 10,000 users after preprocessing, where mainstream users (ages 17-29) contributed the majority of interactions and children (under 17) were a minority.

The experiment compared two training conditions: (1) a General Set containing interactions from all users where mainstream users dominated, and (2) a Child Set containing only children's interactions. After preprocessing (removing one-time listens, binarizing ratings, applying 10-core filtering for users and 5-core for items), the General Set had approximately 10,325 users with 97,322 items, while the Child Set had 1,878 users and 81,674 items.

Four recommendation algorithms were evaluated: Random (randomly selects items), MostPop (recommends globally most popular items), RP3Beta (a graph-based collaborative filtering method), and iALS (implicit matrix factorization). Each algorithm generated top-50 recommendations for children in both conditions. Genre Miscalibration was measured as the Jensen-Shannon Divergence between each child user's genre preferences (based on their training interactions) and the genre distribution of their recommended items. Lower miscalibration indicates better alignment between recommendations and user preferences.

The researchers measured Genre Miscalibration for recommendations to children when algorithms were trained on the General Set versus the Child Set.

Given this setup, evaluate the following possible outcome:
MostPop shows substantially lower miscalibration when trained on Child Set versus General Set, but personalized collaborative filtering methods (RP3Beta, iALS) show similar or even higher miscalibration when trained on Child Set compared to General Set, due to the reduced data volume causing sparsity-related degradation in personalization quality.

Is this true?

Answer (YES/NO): NO